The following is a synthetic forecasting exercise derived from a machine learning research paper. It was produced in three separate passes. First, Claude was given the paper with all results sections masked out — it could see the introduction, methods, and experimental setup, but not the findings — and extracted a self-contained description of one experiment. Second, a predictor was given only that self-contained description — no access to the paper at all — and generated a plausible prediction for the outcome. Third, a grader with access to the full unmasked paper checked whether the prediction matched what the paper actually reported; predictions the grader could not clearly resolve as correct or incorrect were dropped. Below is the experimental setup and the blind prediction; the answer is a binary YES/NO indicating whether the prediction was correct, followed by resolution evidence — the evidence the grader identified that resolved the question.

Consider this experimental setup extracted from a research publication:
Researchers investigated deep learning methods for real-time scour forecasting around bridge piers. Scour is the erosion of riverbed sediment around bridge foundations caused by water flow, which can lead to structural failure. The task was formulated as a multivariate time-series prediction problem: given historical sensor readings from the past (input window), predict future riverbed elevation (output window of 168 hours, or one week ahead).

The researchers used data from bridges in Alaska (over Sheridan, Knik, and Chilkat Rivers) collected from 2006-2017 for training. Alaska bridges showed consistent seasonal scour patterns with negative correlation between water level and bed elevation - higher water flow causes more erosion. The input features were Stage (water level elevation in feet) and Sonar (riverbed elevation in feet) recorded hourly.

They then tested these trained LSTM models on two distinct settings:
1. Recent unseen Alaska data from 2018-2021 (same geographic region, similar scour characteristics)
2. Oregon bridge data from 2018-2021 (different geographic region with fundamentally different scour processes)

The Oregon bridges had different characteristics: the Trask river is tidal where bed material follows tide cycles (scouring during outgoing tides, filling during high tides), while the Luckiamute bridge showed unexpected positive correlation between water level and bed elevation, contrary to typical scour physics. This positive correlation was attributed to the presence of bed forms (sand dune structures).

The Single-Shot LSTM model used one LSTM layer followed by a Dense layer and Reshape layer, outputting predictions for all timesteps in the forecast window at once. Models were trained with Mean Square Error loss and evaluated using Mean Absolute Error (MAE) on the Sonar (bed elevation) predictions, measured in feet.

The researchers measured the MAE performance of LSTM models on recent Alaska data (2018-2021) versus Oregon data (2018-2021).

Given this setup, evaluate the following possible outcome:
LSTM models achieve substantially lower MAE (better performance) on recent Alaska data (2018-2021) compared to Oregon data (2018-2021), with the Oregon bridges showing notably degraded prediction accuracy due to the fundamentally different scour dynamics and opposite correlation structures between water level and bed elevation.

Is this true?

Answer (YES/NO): NO